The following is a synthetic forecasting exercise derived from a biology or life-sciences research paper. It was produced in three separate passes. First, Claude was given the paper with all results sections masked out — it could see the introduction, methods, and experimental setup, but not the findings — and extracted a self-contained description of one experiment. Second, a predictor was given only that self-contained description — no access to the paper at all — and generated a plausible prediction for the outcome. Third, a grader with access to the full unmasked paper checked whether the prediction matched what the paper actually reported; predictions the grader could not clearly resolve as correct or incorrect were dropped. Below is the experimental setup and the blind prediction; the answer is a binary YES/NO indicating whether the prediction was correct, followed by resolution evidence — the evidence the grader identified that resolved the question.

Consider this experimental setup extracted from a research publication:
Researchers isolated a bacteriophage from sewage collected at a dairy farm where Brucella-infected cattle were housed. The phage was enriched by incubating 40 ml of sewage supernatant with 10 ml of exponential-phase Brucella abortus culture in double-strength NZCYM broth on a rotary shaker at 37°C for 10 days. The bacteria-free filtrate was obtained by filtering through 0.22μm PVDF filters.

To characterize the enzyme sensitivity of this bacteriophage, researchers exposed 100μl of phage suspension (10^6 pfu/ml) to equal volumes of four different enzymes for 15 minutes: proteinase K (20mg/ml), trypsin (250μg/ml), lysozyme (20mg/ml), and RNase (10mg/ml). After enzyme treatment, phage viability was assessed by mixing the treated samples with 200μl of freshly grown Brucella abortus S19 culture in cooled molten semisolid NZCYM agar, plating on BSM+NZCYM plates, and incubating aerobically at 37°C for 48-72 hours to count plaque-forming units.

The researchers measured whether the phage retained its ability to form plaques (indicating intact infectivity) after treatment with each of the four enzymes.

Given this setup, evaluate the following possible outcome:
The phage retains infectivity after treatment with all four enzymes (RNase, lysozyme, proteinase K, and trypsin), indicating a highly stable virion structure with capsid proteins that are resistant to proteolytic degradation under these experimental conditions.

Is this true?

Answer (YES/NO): NO